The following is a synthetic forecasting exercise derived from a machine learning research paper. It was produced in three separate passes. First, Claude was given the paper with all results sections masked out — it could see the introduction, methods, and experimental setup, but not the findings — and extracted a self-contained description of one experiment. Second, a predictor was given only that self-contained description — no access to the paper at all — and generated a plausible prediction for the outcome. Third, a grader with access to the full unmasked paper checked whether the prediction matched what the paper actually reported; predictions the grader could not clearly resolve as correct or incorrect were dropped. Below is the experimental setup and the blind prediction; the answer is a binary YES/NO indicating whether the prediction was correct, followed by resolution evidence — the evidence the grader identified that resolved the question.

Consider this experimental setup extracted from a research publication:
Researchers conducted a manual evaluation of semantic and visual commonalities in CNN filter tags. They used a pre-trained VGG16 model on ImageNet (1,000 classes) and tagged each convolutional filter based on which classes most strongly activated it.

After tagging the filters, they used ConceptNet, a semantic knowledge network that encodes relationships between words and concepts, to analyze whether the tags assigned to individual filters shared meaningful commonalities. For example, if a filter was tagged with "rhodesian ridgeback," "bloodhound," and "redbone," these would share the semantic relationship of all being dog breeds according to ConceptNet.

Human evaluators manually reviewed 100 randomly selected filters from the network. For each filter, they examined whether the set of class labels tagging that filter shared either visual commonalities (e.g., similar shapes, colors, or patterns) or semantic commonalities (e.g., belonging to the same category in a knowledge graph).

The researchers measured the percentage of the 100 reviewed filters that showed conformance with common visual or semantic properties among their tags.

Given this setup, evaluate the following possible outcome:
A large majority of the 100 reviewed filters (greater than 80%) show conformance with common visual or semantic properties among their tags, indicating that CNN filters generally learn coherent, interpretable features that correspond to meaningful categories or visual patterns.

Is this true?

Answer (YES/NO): YES